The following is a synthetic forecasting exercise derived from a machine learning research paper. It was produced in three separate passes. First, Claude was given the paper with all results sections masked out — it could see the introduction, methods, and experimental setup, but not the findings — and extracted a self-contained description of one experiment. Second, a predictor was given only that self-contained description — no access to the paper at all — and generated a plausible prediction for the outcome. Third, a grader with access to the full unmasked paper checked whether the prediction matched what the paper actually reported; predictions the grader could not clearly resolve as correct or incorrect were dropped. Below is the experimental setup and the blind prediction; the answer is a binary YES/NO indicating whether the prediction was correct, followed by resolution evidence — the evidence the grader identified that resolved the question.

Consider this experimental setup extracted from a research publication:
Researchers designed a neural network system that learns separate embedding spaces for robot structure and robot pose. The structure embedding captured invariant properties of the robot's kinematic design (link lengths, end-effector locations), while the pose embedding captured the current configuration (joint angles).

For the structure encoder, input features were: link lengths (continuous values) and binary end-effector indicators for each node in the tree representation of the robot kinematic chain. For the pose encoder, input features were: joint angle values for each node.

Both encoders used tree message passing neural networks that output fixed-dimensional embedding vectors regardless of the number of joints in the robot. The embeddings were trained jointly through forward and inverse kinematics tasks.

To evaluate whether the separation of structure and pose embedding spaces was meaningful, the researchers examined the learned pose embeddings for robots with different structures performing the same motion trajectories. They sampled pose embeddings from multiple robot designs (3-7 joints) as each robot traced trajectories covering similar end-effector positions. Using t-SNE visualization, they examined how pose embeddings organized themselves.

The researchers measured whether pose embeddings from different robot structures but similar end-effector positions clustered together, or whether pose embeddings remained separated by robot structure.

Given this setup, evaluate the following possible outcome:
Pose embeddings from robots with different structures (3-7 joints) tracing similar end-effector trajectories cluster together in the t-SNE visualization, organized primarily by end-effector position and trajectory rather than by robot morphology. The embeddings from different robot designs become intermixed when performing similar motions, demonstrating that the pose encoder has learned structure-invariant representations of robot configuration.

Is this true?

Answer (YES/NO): NO